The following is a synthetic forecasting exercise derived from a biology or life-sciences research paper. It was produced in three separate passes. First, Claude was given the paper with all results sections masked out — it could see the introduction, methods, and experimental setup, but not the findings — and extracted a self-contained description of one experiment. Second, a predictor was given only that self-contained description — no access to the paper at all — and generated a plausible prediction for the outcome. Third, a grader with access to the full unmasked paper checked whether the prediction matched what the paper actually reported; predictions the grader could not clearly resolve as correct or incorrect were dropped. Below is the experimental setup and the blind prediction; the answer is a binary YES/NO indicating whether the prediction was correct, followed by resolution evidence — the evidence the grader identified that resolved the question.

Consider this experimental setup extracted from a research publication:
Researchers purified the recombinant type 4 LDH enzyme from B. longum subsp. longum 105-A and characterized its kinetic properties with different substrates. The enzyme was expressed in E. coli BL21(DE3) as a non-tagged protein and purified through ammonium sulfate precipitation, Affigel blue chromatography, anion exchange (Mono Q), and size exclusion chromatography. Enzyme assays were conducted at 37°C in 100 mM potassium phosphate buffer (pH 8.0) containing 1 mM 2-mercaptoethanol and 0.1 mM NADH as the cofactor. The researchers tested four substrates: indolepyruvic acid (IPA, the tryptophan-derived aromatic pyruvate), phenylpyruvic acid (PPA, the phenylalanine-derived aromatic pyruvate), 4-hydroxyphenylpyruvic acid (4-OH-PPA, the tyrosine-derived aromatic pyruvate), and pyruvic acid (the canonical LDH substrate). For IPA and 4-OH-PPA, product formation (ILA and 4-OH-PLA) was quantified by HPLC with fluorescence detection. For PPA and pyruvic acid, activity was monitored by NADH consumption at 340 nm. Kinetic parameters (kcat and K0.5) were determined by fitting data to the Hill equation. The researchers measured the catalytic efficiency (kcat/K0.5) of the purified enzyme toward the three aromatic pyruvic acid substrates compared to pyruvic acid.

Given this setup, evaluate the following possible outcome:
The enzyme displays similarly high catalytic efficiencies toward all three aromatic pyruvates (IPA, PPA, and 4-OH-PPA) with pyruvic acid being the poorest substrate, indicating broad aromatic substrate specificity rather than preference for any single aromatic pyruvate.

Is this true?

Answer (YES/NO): NO